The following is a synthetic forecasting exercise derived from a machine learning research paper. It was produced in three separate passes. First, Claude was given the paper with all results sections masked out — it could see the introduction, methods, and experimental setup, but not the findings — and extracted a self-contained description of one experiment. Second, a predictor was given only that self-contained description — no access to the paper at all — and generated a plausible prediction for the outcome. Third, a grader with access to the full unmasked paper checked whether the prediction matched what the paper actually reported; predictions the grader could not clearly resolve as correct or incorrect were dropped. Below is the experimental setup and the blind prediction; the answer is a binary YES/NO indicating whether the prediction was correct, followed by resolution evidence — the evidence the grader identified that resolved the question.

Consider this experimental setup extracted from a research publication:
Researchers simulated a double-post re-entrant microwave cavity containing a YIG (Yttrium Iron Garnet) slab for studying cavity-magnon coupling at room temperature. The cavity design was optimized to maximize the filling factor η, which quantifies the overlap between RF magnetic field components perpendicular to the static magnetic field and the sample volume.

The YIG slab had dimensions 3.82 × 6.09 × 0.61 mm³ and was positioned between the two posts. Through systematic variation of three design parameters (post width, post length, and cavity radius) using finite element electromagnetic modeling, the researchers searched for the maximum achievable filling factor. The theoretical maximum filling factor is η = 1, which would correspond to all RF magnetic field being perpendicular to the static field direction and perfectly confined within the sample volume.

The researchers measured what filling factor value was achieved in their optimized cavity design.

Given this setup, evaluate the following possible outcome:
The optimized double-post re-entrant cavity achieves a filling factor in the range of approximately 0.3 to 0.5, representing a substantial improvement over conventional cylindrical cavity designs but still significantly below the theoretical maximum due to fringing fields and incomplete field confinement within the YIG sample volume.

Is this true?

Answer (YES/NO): NO